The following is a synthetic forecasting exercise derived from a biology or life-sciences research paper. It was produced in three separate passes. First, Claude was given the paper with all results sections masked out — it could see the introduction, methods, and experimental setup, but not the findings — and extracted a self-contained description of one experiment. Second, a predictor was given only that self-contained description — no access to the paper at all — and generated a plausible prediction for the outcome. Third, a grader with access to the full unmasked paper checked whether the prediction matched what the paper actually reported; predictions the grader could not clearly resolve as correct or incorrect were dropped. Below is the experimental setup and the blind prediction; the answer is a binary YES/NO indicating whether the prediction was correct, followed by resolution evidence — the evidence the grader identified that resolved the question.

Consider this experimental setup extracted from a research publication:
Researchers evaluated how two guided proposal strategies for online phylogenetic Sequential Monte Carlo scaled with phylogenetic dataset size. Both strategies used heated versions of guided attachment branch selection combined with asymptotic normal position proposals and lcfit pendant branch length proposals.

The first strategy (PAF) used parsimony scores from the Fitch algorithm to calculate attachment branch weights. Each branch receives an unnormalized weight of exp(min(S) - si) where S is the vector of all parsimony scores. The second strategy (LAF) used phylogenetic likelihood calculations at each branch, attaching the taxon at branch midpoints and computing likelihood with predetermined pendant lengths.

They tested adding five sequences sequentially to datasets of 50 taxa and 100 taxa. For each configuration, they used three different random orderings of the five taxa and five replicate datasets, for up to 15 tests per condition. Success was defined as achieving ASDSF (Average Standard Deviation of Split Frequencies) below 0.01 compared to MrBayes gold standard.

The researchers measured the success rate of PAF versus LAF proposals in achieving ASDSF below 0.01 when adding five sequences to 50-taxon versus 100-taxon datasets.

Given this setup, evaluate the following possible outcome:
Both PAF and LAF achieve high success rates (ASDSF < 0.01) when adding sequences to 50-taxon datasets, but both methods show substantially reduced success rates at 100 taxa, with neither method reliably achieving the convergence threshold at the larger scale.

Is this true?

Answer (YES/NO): NO